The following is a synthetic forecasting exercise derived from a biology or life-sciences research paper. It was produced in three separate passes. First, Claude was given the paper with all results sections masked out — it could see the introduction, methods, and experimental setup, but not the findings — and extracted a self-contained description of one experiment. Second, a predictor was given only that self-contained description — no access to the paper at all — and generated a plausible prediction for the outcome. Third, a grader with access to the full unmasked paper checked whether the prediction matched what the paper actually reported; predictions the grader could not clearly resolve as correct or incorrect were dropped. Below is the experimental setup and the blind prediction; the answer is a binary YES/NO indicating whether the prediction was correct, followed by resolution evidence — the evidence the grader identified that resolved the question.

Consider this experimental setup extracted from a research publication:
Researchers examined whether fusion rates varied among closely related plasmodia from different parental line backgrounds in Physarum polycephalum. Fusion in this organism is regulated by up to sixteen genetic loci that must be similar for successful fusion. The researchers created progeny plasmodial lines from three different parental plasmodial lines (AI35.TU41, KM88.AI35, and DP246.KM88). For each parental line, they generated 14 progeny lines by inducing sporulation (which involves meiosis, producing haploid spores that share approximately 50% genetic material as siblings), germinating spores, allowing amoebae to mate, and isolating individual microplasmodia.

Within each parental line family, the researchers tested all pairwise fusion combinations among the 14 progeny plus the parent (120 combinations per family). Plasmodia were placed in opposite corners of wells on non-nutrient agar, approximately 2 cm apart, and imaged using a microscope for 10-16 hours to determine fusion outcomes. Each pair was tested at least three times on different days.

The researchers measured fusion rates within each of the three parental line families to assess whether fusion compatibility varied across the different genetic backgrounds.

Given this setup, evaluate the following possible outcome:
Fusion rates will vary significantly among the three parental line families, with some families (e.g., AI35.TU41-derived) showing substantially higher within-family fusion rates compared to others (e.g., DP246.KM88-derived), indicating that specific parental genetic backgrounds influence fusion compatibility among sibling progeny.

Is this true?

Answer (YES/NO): NO